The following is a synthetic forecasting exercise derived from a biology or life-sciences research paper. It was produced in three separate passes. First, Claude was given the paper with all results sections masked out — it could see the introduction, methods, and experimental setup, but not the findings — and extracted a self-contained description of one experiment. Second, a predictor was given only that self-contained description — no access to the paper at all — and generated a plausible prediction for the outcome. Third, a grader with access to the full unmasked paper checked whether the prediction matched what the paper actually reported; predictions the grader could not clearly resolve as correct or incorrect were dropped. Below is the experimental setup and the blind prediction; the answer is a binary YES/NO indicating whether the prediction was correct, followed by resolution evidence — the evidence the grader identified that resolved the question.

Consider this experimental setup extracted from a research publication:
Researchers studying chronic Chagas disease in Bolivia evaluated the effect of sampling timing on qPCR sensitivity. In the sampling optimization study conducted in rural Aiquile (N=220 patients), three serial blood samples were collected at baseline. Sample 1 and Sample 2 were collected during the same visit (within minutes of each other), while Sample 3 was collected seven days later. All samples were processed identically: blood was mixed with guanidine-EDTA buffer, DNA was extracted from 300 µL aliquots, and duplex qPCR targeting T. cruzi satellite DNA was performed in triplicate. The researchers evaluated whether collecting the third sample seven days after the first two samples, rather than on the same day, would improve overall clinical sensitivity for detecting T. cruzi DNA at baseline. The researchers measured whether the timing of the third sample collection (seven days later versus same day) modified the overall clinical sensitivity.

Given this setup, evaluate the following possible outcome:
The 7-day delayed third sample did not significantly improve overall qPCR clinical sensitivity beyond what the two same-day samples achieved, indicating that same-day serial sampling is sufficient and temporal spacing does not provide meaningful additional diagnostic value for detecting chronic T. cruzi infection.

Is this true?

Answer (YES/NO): YES